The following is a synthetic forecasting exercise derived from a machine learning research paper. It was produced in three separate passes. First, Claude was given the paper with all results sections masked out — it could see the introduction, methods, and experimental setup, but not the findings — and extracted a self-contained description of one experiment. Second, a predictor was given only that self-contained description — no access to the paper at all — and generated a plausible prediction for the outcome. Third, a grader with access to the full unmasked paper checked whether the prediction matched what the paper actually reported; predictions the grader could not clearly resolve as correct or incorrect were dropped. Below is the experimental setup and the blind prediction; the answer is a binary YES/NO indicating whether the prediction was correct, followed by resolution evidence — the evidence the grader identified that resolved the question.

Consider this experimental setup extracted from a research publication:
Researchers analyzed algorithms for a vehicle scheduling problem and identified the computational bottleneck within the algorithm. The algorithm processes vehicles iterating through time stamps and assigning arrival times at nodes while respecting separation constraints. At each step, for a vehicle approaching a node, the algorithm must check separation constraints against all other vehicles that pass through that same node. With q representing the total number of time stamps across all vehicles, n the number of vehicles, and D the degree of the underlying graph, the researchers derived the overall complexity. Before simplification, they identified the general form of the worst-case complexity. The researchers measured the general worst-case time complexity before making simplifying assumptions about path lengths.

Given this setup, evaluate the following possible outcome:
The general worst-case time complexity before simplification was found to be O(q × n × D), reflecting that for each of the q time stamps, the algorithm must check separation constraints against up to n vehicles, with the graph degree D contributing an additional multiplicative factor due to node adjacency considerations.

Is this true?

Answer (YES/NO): NO